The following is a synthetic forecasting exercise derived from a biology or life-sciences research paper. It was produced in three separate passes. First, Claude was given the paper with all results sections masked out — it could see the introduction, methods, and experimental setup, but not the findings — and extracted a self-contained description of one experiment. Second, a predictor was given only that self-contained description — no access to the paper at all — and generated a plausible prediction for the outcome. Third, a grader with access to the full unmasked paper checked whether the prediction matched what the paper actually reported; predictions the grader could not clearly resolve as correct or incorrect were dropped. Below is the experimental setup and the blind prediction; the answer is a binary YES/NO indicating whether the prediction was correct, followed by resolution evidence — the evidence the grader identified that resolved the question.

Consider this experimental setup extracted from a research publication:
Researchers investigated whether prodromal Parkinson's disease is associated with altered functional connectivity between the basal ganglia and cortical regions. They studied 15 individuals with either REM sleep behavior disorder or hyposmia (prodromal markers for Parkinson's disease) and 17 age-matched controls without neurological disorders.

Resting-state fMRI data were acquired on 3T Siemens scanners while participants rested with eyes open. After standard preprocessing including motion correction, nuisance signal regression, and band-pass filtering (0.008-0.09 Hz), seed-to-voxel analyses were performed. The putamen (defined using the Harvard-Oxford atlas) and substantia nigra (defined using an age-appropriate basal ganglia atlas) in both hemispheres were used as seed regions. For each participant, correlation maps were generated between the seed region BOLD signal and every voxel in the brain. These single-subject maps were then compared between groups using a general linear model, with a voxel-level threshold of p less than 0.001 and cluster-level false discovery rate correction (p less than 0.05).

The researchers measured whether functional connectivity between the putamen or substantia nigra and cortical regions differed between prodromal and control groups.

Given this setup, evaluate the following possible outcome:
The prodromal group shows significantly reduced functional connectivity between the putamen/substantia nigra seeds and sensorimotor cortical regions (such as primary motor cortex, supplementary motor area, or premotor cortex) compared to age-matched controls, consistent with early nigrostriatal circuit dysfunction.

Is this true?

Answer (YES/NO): NO